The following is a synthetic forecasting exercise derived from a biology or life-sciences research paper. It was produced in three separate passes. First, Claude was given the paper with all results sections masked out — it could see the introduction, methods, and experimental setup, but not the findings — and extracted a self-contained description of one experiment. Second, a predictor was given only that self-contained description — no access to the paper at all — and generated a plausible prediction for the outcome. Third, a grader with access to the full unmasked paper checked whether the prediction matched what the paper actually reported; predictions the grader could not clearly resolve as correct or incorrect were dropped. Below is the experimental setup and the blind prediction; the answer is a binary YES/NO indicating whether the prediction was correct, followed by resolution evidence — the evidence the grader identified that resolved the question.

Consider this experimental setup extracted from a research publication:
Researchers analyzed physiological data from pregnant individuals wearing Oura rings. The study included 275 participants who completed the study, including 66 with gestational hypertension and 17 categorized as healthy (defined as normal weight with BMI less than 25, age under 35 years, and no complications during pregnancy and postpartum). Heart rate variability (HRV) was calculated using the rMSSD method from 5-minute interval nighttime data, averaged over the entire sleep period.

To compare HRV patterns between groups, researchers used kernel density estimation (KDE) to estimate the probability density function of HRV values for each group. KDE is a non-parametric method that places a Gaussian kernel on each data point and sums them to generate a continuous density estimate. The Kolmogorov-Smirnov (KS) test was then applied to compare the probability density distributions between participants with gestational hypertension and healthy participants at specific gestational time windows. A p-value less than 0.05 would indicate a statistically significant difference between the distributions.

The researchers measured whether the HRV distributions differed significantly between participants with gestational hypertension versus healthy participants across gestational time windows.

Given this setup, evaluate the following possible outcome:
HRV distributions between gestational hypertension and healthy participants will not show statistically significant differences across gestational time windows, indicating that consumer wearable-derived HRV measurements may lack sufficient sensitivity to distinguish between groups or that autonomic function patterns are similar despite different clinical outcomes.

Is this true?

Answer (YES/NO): YES